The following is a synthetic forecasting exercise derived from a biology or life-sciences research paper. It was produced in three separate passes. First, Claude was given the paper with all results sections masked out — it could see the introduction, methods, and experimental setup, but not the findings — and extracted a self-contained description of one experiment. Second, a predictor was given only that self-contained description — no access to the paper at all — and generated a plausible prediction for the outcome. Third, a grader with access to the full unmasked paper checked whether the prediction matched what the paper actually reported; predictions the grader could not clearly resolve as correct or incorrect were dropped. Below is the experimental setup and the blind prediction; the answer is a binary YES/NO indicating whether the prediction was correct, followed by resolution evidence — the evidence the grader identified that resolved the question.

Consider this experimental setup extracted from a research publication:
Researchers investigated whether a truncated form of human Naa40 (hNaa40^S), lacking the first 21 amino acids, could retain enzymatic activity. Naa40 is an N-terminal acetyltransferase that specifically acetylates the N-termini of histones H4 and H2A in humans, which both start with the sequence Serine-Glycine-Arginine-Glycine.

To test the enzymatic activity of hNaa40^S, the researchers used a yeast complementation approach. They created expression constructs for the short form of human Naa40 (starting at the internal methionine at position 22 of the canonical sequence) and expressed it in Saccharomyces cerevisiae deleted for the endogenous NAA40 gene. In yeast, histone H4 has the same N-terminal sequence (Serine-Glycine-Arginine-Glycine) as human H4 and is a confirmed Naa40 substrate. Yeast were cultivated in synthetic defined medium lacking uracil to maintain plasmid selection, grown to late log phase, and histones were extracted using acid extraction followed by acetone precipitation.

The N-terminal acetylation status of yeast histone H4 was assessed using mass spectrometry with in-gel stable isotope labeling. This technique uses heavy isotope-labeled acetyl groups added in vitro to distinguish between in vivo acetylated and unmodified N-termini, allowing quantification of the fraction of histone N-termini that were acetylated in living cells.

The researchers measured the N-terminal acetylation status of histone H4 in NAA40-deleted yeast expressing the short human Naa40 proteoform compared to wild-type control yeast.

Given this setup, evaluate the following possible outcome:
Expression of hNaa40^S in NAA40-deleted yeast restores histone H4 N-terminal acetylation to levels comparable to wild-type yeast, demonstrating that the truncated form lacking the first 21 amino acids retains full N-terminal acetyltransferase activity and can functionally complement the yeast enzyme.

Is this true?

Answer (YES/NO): YES